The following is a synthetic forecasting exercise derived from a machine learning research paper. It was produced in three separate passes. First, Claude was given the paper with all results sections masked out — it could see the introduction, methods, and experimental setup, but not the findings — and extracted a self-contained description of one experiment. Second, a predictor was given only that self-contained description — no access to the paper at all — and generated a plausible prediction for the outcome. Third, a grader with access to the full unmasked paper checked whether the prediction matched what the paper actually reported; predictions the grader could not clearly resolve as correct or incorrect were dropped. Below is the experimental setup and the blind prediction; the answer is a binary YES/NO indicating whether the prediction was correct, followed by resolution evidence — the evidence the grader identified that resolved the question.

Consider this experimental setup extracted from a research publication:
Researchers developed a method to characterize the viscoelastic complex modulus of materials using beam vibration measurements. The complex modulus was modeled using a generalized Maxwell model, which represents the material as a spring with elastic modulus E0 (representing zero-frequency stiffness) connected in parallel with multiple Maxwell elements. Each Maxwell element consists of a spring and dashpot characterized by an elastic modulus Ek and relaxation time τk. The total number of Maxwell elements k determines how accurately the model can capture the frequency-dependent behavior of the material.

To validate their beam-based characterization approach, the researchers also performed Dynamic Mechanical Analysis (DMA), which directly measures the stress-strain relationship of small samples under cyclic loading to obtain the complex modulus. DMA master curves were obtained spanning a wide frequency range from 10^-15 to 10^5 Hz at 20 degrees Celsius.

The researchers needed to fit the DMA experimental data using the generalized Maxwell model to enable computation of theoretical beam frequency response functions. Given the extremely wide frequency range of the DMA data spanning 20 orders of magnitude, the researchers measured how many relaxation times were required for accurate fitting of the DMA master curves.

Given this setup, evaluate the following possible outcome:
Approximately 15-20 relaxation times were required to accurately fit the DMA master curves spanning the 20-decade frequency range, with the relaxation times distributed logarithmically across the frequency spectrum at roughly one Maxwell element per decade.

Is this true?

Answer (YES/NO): NO